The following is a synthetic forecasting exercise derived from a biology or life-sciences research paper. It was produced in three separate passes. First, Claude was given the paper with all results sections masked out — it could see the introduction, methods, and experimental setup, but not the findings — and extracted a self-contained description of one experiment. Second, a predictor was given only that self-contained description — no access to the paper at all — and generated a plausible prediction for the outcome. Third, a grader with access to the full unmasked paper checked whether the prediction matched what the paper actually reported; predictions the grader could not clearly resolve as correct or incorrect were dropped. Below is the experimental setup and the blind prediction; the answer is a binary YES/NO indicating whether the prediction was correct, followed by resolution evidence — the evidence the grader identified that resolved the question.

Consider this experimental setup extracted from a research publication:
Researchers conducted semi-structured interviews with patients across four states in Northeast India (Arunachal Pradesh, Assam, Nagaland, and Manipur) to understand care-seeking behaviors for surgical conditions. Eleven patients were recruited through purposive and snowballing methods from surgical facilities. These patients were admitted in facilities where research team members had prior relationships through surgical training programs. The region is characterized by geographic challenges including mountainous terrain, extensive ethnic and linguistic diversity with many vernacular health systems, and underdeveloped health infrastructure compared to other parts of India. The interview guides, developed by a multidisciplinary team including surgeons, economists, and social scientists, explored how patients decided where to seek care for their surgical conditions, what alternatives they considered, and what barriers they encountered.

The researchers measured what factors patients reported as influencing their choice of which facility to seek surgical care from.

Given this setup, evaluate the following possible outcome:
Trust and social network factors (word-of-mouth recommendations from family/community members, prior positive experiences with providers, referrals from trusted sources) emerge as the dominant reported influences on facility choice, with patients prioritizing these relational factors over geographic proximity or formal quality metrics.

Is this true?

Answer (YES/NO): NO